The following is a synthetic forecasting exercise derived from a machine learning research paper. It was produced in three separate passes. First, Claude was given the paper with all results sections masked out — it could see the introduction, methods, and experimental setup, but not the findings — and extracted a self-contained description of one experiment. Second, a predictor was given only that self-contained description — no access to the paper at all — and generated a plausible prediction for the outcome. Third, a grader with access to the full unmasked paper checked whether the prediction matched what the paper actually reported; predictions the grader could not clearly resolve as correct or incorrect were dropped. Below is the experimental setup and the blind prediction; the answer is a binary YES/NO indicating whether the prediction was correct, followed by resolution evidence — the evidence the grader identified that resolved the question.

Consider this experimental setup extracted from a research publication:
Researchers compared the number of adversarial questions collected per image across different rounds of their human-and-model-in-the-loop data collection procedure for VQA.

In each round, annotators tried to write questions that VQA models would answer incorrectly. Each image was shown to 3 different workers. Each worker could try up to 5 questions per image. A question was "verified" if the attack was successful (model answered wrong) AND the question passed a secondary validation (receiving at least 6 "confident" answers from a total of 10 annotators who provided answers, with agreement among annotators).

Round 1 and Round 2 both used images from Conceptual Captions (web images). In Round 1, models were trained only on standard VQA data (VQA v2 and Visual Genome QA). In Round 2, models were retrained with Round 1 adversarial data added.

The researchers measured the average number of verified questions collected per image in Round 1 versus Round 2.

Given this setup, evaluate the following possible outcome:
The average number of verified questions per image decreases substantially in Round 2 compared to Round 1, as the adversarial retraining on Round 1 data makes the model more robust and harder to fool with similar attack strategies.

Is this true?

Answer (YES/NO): NO